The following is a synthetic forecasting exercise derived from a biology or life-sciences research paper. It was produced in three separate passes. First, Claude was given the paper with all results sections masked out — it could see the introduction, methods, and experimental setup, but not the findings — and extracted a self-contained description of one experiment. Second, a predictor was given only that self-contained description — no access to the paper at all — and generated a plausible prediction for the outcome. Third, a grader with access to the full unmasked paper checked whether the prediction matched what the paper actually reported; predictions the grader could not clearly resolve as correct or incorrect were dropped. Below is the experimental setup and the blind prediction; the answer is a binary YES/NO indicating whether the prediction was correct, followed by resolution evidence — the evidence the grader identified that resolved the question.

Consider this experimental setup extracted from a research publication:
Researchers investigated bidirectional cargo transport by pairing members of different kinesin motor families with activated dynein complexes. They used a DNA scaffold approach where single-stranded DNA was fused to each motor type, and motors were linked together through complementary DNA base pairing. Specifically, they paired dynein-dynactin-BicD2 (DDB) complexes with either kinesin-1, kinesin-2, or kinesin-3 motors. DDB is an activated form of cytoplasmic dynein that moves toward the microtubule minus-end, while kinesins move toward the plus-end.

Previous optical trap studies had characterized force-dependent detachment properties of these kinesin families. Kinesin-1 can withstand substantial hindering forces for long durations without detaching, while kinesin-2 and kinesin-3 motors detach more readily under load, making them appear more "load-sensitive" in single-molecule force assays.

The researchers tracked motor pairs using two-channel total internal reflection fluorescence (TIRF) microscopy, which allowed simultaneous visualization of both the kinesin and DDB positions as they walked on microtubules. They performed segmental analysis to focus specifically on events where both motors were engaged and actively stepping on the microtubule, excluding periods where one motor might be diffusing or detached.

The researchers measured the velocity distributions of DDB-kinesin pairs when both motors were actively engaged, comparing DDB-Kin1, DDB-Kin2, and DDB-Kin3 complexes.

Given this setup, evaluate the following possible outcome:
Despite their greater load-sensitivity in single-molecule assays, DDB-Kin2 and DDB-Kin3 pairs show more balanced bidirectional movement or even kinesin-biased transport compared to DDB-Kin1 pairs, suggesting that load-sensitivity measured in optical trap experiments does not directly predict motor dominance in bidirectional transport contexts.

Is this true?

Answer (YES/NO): NO